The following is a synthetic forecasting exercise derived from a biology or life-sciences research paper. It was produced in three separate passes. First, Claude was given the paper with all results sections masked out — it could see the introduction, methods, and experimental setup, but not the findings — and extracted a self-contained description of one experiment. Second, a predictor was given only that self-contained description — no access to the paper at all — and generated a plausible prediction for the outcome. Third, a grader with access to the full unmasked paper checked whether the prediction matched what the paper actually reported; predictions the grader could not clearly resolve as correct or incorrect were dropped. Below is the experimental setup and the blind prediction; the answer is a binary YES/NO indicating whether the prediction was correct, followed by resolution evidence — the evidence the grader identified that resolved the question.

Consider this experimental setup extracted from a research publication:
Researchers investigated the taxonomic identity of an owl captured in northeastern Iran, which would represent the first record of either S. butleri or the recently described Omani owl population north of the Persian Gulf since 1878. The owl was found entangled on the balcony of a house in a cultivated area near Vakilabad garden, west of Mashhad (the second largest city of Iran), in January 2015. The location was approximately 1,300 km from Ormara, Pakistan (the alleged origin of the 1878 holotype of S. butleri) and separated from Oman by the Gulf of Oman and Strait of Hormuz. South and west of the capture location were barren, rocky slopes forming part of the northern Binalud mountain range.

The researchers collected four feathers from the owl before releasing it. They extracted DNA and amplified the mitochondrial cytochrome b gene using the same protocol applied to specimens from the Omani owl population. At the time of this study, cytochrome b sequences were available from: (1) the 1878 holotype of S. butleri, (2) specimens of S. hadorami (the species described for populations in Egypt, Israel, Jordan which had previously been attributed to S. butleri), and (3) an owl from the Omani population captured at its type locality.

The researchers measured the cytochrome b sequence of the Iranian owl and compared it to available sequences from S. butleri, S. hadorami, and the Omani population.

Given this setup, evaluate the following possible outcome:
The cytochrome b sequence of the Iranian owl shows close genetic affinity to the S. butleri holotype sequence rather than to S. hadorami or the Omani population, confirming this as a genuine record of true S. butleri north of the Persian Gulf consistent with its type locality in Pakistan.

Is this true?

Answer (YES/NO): NO